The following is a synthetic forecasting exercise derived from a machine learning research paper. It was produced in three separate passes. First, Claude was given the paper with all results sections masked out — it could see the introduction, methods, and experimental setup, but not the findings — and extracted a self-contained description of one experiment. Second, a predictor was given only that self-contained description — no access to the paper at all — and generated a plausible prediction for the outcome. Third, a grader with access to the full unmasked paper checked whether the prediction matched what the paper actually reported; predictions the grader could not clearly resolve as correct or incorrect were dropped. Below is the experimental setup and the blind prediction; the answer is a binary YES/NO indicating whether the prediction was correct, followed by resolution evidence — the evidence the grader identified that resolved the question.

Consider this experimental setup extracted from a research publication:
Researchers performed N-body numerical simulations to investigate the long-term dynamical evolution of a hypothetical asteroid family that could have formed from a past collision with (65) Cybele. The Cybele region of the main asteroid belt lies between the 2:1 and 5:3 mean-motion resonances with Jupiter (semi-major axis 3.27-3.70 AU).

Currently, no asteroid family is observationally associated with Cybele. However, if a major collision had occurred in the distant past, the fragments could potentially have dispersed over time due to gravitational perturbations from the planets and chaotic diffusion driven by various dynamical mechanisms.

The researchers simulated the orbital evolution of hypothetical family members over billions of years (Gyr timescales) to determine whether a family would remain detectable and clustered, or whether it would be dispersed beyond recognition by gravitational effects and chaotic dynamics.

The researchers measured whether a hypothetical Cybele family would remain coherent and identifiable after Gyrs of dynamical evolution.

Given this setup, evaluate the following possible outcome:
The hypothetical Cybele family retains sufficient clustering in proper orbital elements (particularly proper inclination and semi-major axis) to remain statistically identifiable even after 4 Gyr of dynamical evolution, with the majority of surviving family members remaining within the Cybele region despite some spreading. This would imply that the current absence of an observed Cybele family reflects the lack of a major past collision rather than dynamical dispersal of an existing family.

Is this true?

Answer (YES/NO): NO